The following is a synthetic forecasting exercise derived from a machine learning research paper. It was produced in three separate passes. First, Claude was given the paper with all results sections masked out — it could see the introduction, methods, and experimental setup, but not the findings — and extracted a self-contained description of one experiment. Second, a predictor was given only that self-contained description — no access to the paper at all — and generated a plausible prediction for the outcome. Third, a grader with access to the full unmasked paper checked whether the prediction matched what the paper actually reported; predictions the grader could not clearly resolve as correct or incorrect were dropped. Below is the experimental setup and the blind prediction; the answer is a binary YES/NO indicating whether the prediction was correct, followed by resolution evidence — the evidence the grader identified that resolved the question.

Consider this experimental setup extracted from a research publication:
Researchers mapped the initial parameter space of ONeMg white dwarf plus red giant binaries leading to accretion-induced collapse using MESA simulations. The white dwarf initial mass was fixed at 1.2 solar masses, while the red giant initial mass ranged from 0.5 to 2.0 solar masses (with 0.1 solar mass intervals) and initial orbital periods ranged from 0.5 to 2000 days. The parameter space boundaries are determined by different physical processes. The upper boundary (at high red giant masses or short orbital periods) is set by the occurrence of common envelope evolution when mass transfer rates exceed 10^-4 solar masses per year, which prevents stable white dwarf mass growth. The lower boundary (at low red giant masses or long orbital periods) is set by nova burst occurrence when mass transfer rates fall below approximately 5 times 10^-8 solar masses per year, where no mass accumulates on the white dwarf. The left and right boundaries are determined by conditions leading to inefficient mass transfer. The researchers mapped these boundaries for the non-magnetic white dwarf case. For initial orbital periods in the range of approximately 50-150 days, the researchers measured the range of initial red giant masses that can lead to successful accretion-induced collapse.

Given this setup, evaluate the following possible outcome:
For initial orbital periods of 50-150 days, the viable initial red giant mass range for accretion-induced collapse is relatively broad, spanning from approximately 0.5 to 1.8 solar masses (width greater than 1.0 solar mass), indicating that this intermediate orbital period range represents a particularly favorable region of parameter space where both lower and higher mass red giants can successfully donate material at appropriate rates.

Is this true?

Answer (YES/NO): NO